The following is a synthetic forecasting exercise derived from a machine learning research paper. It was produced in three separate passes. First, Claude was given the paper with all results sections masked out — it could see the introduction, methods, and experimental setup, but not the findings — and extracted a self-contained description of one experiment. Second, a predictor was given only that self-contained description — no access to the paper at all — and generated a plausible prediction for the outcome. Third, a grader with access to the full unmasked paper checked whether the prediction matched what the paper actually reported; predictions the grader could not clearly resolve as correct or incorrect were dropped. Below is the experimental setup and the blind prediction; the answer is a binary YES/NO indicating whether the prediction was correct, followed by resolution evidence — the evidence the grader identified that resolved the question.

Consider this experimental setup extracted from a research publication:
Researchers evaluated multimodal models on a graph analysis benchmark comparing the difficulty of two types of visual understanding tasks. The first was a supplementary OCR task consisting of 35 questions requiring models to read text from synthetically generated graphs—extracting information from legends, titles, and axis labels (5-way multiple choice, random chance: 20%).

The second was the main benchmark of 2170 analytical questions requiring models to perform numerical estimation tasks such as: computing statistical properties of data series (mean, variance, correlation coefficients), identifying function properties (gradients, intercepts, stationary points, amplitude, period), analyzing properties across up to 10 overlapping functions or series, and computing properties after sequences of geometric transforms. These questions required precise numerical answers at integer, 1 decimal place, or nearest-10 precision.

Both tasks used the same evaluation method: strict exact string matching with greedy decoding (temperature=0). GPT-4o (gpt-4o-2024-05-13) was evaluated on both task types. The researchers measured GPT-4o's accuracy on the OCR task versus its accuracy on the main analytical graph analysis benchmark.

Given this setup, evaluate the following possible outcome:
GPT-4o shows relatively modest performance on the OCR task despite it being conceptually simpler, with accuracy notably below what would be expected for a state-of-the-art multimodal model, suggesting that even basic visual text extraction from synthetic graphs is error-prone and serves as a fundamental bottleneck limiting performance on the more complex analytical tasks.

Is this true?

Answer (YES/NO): NO